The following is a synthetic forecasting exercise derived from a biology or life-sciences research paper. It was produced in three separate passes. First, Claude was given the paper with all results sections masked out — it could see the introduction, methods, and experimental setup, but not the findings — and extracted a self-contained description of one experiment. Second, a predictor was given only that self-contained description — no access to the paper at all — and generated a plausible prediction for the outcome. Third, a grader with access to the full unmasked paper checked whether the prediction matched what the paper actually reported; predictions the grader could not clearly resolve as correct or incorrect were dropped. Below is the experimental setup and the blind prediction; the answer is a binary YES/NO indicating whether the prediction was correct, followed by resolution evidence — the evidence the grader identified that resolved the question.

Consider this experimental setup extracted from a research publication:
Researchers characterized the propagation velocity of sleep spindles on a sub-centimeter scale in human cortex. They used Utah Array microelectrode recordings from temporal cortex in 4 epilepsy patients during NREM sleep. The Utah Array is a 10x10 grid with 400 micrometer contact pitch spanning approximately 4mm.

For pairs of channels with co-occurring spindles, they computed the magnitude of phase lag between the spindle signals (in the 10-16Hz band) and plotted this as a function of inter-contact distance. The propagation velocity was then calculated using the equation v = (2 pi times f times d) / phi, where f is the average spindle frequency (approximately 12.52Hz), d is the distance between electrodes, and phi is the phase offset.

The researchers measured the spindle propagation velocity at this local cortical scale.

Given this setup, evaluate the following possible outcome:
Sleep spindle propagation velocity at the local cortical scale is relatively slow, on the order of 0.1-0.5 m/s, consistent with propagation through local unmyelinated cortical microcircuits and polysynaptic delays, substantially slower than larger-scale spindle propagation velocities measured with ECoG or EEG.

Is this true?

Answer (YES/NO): YES